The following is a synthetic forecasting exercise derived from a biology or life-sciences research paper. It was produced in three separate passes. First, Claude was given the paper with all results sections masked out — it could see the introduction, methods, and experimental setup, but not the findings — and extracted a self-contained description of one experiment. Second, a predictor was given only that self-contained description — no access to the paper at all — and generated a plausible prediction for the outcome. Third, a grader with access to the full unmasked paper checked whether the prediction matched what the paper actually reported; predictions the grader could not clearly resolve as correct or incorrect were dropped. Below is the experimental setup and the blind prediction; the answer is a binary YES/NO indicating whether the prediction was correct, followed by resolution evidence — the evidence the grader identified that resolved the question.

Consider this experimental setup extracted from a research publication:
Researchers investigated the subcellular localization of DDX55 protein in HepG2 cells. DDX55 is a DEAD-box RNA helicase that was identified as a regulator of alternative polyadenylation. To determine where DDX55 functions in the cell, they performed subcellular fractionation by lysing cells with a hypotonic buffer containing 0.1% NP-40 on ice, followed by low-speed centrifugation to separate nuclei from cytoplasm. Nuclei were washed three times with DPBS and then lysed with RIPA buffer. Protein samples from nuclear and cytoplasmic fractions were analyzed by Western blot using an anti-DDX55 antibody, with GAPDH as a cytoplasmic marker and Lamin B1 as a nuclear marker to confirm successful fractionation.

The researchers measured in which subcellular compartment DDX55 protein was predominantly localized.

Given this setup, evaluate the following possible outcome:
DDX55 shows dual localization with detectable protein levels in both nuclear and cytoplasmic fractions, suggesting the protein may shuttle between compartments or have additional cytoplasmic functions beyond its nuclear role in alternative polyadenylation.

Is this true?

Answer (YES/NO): NO